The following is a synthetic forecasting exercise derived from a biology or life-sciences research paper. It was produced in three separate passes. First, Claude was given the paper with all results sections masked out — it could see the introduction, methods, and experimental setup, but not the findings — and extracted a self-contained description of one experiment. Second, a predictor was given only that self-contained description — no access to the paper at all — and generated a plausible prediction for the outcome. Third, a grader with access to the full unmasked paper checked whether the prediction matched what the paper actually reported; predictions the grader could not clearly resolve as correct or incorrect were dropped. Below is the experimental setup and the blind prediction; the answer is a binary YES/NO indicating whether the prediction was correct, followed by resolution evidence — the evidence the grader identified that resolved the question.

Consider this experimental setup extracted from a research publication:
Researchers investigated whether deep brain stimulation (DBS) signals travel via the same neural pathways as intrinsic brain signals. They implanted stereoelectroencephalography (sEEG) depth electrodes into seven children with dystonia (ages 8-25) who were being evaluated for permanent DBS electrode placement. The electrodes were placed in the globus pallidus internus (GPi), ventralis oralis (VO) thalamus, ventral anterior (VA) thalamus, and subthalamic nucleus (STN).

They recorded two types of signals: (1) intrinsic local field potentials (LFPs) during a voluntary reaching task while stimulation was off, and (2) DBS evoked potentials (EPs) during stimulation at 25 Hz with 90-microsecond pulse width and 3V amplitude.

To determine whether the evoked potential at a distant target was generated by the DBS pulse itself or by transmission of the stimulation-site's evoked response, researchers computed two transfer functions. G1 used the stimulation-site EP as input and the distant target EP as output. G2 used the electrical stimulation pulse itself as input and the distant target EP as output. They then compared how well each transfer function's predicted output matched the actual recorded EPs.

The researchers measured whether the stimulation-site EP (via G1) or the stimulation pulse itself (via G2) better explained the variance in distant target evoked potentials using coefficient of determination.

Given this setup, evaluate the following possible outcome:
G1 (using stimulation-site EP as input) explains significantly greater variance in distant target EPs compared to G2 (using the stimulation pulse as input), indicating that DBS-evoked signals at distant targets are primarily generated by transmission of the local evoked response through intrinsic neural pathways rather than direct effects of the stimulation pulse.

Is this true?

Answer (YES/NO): NO